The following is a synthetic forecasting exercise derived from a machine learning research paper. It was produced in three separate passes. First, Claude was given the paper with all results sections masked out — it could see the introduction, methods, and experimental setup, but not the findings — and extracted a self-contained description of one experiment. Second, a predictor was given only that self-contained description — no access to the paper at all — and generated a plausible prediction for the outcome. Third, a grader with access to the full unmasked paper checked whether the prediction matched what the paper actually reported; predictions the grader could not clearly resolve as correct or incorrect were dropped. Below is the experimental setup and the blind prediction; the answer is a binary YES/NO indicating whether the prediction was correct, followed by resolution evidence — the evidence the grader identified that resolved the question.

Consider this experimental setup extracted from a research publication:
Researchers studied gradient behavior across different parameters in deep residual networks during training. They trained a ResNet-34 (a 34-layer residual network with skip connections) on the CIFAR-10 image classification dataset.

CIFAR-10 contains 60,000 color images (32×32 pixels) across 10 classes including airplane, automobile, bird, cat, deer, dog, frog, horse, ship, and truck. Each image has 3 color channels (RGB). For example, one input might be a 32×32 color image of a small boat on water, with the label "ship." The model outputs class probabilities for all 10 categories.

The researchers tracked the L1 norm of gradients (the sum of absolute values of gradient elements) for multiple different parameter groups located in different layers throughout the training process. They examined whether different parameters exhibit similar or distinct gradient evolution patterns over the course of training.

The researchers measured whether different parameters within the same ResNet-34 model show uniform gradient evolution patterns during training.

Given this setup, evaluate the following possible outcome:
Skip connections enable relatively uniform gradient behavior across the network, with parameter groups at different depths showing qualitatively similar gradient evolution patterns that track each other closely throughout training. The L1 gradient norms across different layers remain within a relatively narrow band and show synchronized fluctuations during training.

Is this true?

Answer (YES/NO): NO